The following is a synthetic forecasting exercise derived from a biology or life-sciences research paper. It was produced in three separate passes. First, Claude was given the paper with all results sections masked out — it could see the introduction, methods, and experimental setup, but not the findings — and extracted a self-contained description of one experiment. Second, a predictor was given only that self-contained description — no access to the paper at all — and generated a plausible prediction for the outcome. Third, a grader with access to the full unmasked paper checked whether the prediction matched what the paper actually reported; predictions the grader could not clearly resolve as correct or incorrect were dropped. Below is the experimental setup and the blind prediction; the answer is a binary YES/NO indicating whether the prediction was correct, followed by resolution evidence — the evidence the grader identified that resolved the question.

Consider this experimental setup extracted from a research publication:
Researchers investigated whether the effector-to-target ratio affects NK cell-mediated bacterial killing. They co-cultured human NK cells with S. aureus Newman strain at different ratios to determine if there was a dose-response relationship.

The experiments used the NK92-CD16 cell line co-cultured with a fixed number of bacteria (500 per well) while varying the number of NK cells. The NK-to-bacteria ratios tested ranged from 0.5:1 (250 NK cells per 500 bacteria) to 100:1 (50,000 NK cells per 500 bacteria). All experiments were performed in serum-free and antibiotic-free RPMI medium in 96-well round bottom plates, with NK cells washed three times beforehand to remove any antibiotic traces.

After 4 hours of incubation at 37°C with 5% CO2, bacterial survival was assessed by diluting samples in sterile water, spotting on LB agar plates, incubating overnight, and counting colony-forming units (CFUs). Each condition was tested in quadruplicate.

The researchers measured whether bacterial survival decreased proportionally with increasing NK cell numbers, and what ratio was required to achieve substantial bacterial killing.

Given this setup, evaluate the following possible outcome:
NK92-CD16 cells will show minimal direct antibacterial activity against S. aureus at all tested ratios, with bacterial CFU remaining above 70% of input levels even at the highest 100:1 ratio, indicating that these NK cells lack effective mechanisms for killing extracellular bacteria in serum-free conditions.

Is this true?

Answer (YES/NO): NO